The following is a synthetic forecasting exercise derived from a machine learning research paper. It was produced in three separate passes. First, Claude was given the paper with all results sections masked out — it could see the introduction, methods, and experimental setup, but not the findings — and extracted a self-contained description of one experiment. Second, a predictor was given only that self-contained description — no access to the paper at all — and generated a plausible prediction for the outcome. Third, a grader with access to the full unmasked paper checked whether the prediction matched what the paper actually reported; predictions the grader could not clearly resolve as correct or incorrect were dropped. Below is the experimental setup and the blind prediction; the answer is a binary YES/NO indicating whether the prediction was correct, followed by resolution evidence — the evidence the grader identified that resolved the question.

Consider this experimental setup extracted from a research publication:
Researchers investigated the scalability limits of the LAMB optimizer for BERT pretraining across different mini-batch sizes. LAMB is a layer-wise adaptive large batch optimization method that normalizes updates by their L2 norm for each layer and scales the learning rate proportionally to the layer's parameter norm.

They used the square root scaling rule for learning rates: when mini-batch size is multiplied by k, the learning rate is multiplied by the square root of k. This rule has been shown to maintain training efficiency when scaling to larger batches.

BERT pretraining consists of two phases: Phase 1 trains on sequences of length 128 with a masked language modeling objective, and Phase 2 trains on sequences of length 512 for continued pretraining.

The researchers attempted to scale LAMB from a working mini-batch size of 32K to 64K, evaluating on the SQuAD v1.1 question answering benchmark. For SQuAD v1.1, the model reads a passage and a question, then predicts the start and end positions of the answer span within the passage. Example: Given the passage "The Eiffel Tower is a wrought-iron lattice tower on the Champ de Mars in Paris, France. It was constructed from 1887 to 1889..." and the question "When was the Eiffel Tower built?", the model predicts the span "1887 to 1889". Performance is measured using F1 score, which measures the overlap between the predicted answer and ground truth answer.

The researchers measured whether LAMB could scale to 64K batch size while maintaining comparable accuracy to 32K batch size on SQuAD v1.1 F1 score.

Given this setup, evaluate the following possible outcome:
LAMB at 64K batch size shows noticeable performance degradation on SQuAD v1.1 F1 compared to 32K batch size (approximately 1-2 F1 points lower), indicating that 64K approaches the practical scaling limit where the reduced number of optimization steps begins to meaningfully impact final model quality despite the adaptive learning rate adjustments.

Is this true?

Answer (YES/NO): NO